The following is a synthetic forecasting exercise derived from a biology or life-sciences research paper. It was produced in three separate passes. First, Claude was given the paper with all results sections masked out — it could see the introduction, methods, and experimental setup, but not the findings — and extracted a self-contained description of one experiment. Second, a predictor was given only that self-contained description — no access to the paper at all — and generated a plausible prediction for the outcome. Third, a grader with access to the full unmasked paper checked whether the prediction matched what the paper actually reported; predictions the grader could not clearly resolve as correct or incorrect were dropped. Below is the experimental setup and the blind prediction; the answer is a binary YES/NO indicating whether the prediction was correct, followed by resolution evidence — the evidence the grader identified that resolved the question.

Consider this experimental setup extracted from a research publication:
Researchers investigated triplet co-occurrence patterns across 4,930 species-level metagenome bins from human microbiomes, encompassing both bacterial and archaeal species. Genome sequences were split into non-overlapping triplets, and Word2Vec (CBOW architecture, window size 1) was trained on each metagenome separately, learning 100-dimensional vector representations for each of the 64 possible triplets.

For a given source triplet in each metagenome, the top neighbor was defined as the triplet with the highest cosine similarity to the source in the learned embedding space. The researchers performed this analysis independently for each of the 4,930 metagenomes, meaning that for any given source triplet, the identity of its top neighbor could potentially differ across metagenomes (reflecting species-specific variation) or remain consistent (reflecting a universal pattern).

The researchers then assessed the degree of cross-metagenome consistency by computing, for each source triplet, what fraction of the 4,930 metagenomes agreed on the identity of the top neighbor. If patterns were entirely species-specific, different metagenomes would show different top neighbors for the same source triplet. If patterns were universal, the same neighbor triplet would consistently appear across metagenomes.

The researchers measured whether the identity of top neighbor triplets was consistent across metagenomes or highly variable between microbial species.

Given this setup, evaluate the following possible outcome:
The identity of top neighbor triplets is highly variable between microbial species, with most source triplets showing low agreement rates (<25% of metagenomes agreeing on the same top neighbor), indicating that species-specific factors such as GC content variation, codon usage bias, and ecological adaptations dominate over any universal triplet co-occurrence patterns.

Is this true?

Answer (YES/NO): NO